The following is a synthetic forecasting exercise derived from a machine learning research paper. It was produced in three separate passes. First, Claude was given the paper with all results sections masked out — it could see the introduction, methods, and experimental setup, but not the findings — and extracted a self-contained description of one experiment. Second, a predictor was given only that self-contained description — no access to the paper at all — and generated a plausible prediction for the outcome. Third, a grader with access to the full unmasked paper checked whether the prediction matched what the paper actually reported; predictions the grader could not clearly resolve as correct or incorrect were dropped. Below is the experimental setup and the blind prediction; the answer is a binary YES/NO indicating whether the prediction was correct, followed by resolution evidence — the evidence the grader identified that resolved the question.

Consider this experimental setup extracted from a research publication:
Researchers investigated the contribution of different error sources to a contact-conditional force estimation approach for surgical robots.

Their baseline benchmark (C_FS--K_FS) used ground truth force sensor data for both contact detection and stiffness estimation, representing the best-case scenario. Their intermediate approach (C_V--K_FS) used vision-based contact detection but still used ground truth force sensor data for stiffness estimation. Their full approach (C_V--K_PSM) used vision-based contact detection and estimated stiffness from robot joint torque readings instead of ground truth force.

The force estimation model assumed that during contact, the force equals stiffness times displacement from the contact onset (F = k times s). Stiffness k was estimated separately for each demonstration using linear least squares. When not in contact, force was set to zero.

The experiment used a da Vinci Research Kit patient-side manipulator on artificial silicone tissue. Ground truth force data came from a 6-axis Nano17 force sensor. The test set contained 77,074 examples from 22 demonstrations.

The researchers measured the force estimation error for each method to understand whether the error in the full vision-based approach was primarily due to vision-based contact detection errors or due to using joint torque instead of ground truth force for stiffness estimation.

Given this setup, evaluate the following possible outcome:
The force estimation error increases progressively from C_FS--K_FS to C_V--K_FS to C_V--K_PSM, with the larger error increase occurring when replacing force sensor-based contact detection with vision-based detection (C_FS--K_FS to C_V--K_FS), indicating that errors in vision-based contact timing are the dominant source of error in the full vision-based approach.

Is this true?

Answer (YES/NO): NO